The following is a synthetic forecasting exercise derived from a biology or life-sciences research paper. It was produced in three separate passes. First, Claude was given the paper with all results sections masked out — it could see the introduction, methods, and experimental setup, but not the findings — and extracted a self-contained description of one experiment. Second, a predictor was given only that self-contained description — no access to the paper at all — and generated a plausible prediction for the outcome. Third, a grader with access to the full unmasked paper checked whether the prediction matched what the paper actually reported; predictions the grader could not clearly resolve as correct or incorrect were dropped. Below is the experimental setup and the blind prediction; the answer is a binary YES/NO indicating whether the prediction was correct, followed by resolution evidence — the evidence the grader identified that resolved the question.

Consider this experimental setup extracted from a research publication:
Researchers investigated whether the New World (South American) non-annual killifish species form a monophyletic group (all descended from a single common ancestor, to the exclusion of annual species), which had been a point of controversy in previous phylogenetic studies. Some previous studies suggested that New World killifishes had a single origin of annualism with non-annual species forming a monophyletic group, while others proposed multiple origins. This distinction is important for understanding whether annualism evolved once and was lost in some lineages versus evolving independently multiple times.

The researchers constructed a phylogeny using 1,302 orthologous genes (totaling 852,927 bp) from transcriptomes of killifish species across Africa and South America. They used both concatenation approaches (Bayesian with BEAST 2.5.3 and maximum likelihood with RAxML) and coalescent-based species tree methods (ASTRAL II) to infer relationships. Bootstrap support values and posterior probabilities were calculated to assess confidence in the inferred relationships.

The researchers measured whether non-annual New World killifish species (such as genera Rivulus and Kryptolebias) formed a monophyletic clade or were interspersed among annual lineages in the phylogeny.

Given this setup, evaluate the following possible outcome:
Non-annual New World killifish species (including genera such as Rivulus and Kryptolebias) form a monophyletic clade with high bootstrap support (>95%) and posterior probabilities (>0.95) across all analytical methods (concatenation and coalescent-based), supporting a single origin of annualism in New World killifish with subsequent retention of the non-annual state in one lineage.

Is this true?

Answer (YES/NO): NO